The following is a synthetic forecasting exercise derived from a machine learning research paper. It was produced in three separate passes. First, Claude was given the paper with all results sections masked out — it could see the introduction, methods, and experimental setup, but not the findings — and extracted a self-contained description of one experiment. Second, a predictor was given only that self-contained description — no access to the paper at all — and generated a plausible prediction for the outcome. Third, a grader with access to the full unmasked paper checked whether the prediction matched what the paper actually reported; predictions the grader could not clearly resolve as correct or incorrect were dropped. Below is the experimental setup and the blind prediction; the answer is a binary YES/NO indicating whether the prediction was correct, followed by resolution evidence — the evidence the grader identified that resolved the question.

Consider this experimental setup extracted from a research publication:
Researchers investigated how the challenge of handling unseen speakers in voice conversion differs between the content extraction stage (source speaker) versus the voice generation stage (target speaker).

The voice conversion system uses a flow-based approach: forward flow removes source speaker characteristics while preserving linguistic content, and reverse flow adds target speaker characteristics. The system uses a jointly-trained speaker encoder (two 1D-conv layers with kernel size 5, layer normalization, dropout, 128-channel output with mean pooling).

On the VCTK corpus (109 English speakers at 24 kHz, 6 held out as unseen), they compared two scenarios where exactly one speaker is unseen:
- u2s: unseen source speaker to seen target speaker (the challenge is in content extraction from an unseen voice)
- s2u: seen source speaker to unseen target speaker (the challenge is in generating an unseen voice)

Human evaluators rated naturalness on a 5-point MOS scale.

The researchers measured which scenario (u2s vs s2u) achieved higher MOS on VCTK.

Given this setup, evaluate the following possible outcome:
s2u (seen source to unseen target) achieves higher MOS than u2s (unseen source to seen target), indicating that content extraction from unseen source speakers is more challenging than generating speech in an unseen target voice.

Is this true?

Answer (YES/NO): NO